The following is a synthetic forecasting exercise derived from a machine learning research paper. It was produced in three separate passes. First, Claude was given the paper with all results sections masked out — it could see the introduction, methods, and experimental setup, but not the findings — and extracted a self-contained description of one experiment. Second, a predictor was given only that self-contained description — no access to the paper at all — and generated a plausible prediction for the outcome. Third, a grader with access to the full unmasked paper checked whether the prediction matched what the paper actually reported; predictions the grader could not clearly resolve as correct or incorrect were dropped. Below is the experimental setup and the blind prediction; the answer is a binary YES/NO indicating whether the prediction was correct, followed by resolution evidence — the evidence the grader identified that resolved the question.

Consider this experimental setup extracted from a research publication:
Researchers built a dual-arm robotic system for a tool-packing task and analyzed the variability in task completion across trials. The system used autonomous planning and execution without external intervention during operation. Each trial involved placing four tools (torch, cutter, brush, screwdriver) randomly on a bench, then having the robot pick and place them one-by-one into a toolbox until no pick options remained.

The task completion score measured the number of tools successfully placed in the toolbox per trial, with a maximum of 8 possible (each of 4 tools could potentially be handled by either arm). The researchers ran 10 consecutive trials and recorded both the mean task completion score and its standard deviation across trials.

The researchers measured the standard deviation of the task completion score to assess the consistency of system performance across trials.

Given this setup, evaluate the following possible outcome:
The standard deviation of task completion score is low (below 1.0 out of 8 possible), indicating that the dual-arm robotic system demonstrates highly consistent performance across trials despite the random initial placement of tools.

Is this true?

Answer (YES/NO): NO